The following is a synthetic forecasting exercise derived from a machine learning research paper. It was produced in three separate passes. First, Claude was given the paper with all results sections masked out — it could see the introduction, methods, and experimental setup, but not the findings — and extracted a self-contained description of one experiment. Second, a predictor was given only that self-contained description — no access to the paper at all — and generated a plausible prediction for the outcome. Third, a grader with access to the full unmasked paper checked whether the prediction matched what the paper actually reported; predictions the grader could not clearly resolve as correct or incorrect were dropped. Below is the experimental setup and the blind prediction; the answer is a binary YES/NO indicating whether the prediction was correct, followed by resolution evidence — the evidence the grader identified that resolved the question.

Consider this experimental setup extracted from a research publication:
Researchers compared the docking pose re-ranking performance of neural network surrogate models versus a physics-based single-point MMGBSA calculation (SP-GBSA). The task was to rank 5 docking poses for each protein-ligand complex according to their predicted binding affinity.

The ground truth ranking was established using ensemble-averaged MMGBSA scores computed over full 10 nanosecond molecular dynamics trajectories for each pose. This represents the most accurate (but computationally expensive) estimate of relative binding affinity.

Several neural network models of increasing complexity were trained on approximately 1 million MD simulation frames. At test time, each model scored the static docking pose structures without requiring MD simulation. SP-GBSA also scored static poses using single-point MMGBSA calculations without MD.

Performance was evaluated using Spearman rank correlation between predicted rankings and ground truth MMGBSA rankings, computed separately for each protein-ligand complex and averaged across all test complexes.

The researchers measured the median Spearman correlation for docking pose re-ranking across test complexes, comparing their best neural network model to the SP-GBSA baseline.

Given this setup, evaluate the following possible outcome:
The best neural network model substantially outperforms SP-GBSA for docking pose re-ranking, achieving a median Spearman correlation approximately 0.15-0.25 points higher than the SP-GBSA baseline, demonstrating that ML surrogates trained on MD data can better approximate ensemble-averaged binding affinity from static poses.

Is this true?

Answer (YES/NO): NO